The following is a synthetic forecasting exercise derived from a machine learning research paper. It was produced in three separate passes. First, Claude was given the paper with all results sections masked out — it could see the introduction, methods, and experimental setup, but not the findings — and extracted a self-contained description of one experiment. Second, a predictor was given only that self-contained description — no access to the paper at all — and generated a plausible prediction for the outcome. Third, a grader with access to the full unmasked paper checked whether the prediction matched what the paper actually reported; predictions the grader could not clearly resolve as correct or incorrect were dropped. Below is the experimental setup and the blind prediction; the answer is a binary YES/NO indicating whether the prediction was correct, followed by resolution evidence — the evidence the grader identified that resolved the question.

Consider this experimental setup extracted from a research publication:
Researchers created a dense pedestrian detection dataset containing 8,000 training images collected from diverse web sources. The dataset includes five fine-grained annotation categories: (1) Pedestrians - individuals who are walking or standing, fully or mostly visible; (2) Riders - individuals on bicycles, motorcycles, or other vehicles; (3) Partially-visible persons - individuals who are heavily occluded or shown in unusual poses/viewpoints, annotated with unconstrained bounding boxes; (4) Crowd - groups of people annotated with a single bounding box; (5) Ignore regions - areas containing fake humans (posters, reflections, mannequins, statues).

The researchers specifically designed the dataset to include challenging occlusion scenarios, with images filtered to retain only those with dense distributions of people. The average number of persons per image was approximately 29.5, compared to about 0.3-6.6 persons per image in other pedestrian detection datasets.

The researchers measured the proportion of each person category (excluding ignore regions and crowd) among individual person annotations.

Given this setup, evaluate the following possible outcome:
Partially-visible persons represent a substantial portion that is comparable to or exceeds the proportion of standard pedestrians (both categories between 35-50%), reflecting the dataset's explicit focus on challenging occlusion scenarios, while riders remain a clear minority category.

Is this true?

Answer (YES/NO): NO